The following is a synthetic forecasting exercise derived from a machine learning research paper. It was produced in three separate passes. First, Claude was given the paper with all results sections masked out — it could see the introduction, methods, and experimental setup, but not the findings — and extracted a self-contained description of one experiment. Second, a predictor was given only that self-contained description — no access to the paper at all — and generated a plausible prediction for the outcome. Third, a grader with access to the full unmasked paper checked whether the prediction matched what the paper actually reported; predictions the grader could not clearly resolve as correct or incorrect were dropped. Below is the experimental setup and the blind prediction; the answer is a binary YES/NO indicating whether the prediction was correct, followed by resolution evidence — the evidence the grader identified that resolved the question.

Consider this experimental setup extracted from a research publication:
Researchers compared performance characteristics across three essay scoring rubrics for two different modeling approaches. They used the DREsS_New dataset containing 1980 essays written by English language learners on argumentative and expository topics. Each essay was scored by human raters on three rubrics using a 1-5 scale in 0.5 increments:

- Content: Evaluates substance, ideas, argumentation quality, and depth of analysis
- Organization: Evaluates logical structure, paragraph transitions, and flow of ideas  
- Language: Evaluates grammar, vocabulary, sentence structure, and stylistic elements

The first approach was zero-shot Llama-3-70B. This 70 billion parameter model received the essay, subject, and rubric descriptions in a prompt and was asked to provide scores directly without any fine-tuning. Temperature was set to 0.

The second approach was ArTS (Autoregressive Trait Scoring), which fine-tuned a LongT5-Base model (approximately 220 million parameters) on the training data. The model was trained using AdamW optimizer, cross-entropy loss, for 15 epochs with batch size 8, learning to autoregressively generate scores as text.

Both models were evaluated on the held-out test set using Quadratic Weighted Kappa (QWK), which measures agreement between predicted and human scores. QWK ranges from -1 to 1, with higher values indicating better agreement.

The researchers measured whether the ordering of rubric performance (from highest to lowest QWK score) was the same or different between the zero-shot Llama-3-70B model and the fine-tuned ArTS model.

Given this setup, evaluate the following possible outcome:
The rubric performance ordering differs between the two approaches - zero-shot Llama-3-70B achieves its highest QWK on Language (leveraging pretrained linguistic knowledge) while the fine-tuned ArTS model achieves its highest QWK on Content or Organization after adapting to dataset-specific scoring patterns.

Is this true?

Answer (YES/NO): NO